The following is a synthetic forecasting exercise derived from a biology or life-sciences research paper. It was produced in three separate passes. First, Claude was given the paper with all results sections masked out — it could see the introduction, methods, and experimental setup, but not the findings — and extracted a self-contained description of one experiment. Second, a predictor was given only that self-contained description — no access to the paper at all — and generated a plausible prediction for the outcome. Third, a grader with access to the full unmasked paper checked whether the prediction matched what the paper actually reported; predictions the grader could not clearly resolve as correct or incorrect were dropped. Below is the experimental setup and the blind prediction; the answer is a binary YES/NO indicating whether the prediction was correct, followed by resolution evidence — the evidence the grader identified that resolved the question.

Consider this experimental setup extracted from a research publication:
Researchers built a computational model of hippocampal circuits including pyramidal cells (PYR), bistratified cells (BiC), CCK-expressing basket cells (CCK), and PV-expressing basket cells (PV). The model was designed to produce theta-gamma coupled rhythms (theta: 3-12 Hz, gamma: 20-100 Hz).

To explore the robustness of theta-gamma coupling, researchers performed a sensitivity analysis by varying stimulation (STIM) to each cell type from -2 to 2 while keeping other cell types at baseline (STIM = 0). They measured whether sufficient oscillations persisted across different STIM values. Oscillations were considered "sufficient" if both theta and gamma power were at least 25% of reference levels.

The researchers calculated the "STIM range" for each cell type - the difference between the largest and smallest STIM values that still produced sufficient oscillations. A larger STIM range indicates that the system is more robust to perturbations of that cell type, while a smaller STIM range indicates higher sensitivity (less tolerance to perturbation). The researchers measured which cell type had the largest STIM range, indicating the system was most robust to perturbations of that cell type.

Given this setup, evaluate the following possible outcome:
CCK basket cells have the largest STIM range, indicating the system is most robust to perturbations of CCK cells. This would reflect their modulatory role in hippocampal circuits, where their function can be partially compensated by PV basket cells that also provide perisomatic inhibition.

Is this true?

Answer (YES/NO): YES